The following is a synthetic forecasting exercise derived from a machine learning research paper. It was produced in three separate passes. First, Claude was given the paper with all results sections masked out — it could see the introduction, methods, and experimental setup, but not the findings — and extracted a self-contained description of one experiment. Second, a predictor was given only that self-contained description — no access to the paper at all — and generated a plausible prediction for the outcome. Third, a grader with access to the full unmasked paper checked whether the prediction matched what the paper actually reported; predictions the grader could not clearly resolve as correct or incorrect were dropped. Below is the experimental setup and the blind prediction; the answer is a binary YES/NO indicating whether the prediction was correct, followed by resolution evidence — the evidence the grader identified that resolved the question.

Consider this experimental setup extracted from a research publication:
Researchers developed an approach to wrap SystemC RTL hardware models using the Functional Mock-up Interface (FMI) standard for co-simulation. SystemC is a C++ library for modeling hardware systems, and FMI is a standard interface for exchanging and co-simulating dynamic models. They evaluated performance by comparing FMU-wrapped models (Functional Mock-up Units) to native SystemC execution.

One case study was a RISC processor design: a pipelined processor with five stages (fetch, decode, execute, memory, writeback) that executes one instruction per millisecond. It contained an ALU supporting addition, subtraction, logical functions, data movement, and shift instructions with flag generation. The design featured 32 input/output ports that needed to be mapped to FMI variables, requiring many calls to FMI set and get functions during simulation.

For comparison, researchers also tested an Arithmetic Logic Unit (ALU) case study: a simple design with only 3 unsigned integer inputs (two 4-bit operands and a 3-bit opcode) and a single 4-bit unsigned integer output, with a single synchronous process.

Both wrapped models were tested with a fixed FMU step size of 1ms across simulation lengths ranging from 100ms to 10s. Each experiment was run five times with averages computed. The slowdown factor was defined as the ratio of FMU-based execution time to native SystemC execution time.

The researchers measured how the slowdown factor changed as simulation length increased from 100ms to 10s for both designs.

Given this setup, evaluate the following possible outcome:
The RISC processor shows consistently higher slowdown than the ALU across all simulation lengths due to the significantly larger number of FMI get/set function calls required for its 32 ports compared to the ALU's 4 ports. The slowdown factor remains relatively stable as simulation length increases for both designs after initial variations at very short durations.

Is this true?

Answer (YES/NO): NO